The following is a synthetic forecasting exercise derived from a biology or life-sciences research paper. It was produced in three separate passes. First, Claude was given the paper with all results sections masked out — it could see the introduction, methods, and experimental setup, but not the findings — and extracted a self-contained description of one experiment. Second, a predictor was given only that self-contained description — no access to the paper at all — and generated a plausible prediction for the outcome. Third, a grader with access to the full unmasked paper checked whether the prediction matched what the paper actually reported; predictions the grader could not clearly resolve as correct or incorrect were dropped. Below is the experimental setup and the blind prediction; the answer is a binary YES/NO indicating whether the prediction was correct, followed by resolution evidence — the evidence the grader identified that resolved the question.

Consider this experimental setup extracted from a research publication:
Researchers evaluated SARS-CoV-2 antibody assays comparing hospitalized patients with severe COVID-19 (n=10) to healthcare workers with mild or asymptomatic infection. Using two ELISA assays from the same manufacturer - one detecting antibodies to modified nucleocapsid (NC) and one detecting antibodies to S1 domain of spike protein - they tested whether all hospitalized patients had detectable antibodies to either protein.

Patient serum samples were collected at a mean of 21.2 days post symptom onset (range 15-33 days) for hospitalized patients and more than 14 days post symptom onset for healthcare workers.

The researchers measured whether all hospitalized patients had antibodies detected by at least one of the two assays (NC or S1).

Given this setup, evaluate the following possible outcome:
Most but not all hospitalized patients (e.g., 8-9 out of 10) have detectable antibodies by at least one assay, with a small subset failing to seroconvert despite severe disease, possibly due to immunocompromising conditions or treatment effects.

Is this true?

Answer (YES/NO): NO